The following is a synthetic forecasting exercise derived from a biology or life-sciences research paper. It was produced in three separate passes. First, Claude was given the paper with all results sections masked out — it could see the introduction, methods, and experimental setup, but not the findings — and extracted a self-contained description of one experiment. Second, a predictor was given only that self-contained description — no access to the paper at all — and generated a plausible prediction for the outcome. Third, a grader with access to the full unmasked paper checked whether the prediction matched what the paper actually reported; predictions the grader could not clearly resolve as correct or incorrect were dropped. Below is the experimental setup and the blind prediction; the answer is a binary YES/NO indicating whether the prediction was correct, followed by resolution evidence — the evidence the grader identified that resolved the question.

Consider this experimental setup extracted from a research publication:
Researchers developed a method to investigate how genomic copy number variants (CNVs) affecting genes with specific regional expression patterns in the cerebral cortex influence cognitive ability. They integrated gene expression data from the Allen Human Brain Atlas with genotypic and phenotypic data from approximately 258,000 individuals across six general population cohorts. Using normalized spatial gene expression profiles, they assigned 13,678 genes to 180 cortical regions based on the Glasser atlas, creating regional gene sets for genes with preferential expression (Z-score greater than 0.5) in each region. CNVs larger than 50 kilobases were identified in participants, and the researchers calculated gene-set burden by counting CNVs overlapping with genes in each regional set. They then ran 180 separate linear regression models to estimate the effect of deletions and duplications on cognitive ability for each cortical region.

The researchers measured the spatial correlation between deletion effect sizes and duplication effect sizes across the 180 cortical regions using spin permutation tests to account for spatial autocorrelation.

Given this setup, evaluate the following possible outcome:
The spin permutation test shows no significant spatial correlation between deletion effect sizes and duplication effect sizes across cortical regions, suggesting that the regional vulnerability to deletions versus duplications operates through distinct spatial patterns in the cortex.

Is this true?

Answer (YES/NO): NO